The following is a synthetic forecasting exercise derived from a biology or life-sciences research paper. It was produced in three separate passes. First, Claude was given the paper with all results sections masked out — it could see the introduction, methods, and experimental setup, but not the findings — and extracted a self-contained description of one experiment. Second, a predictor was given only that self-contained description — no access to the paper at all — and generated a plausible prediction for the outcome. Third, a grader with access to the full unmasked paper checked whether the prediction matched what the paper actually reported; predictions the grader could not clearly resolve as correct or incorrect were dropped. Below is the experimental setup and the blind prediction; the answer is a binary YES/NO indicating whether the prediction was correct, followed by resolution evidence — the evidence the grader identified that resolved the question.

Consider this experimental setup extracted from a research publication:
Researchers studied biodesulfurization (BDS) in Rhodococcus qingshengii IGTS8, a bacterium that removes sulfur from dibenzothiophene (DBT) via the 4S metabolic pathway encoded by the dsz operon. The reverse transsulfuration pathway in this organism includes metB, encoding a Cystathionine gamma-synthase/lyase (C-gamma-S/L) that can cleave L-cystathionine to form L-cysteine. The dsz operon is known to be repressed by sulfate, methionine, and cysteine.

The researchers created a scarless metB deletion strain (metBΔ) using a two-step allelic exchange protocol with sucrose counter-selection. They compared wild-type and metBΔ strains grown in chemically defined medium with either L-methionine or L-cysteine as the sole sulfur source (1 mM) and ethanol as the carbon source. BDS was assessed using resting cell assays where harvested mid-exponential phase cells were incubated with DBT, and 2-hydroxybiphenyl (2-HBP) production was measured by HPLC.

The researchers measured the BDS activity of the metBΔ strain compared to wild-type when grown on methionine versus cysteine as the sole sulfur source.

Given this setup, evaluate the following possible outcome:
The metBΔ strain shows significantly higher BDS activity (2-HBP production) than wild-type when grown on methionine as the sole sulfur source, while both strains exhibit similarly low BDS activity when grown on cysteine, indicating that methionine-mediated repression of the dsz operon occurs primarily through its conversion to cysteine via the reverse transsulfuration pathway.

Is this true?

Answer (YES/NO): YES